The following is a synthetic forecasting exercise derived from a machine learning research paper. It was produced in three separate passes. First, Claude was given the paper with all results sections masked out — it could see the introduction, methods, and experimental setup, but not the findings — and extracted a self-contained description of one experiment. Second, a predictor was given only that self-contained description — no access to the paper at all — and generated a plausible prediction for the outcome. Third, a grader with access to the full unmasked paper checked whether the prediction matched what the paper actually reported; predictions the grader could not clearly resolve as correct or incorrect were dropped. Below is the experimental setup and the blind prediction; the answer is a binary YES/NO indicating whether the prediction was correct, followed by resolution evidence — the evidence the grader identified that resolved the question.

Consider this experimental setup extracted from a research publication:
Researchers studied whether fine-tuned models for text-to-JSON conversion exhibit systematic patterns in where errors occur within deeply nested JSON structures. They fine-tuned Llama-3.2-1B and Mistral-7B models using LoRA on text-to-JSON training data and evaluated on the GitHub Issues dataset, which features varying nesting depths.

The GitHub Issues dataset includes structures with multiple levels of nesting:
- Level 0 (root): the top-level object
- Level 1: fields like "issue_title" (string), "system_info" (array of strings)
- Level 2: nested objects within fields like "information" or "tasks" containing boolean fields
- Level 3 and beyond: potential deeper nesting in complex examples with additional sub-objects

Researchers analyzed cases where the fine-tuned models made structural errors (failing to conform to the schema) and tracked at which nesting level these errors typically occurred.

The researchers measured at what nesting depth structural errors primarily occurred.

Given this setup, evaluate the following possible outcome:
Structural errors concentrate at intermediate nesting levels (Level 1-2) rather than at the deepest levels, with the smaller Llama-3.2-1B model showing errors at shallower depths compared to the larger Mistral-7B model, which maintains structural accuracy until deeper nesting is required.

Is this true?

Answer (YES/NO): NO